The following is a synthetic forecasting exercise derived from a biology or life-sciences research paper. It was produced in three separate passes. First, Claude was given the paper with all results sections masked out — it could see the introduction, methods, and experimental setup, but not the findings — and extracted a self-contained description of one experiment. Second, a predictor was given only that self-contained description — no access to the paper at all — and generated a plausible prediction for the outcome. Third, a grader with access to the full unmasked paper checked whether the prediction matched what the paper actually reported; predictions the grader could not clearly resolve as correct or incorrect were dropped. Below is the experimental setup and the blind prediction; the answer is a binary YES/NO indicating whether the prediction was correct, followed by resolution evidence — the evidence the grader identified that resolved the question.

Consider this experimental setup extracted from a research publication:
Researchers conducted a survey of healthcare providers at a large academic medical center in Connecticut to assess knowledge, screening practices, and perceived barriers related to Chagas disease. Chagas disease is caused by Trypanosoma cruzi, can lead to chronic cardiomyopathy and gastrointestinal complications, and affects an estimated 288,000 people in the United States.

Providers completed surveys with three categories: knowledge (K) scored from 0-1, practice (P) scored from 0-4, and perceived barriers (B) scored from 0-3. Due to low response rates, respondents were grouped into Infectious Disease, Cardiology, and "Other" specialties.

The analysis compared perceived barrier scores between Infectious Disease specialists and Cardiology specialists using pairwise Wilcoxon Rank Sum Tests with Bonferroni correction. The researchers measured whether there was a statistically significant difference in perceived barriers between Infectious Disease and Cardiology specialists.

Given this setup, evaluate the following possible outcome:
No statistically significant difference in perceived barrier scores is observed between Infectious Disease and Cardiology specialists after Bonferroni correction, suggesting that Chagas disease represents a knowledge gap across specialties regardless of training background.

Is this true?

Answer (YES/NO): YES